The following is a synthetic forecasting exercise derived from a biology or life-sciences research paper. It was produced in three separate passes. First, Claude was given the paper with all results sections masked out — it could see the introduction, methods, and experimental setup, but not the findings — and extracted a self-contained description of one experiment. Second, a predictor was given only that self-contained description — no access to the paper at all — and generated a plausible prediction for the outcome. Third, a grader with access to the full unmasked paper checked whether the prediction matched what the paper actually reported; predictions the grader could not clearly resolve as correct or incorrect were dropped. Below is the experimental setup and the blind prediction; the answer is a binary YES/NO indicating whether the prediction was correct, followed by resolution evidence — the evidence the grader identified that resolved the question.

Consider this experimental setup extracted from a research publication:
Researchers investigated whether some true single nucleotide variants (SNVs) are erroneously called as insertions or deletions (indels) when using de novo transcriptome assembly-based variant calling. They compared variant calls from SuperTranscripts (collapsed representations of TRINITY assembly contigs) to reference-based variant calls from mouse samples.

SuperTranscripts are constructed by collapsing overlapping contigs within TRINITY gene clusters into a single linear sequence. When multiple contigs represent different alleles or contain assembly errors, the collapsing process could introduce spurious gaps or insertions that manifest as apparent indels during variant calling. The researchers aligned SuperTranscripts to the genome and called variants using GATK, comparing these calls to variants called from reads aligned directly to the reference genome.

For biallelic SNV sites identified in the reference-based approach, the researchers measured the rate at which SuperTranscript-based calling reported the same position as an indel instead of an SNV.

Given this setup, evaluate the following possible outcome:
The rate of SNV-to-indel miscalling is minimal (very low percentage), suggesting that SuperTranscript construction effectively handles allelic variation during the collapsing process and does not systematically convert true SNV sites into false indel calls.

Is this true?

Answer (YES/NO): NO